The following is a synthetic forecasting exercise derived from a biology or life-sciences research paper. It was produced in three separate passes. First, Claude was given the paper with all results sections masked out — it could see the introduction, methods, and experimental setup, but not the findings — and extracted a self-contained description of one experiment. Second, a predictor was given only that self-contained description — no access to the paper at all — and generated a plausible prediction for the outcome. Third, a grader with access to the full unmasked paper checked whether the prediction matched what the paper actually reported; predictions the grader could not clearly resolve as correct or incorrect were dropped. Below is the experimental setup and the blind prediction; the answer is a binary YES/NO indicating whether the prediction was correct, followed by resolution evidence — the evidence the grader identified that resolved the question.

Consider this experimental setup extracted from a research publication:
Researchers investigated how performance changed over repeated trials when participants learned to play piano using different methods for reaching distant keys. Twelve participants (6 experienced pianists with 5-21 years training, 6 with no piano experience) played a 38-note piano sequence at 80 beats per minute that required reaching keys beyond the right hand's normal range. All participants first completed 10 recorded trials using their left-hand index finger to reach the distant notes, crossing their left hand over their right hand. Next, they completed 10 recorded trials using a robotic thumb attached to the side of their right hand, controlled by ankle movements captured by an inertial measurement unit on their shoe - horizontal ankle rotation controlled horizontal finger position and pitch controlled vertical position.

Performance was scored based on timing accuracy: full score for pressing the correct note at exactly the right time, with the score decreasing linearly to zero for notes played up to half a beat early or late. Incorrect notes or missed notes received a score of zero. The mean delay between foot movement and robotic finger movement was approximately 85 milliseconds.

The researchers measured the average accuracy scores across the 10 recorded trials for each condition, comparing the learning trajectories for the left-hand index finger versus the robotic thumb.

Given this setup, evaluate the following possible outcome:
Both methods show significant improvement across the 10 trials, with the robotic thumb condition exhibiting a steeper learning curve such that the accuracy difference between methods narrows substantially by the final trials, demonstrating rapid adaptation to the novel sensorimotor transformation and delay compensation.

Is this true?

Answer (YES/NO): NO